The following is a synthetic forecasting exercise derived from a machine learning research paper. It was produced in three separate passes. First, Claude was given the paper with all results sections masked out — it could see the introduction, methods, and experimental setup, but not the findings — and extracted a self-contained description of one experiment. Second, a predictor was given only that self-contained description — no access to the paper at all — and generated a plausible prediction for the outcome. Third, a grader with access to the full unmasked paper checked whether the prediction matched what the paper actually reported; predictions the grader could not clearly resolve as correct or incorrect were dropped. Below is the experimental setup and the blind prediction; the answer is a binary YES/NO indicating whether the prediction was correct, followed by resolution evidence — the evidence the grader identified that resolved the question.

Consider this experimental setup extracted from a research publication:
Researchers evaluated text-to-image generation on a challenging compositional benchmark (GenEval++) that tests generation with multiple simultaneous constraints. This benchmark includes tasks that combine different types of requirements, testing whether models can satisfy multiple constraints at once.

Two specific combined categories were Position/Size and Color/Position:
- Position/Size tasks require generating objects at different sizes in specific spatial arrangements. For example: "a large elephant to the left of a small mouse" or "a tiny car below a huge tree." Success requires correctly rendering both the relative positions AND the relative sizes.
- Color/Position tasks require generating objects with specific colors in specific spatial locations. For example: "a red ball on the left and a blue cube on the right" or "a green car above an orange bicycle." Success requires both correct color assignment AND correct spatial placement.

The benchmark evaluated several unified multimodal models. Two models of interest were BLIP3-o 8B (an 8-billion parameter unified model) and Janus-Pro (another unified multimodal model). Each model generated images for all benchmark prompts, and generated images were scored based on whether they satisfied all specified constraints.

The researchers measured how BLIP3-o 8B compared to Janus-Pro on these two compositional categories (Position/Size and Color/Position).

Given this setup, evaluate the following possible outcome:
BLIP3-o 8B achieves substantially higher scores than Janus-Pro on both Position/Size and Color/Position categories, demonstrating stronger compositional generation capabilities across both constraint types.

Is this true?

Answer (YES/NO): YES